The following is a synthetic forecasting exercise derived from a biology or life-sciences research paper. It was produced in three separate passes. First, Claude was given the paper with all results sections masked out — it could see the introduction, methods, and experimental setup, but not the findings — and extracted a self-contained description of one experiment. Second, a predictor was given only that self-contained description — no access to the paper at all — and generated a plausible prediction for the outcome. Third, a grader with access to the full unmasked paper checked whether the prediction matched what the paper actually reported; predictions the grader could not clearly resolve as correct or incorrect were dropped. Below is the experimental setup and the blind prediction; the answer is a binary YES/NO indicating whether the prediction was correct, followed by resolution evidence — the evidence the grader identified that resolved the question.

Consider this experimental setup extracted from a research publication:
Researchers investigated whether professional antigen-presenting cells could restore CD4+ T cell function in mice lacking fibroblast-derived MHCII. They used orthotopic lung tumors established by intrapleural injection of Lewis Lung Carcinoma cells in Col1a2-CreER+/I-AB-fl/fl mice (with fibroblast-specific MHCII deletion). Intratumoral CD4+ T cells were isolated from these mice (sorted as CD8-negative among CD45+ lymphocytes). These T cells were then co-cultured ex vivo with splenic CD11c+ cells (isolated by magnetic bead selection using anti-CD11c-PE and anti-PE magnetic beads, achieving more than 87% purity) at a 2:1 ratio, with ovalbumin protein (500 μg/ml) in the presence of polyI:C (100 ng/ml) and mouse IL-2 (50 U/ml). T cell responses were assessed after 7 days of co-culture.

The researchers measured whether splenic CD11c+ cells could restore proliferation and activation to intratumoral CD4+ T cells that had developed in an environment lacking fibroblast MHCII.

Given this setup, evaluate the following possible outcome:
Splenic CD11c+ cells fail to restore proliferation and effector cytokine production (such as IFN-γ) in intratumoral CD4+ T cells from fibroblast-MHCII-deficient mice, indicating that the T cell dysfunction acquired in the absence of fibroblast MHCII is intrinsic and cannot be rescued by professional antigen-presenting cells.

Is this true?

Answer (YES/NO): NO